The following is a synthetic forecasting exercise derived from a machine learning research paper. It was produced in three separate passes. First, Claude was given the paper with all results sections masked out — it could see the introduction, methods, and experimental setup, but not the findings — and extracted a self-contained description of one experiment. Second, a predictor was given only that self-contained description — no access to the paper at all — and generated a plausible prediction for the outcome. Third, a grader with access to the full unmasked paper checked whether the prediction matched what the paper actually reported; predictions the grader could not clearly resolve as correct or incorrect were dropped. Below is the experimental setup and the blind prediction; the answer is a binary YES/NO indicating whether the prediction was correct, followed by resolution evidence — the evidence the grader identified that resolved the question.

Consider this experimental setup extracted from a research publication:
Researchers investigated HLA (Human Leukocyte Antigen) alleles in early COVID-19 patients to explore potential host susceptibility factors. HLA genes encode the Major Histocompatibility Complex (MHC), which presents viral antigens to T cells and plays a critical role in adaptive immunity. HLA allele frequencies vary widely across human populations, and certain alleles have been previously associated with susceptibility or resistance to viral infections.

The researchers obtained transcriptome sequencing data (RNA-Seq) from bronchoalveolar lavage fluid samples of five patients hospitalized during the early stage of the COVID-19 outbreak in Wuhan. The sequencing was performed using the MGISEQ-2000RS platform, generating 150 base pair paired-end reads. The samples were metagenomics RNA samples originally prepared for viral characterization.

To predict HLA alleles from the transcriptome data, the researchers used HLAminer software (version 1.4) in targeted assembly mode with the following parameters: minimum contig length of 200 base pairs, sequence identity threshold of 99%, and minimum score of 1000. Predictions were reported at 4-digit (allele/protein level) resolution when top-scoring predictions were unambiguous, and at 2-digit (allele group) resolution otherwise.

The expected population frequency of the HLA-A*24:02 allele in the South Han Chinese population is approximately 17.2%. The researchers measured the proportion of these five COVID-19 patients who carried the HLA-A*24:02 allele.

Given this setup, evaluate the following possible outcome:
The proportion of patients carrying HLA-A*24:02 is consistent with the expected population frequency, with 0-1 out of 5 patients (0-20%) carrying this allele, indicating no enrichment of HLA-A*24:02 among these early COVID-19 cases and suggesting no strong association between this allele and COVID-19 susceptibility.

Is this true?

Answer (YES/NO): NO